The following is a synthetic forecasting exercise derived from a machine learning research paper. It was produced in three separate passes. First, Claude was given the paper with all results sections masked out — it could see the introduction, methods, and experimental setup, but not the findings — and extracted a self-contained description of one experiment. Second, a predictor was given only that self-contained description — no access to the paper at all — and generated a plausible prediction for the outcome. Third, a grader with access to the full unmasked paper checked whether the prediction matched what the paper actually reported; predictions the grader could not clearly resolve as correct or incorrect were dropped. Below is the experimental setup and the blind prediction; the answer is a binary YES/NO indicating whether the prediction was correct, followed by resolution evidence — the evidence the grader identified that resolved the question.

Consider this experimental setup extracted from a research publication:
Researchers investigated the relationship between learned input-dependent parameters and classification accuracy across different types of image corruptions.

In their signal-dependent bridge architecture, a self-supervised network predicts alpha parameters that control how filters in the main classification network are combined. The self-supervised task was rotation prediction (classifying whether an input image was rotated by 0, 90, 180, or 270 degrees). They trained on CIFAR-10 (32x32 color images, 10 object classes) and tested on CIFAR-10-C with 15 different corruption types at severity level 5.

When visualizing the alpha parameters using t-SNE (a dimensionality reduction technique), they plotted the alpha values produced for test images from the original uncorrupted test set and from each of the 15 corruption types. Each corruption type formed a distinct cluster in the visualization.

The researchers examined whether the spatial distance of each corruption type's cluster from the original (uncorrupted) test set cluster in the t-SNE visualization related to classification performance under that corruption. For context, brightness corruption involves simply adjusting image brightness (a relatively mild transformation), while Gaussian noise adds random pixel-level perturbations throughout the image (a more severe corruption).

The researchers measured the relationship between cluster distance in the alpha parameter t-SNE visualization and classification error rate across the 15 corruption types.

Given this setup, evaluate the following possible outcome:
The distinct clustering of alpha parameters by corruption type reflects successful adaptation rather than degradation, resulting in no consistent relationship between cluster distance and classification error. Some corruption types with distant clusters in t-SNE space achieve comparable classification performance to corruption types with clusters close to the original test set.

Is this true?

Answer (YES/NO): NO